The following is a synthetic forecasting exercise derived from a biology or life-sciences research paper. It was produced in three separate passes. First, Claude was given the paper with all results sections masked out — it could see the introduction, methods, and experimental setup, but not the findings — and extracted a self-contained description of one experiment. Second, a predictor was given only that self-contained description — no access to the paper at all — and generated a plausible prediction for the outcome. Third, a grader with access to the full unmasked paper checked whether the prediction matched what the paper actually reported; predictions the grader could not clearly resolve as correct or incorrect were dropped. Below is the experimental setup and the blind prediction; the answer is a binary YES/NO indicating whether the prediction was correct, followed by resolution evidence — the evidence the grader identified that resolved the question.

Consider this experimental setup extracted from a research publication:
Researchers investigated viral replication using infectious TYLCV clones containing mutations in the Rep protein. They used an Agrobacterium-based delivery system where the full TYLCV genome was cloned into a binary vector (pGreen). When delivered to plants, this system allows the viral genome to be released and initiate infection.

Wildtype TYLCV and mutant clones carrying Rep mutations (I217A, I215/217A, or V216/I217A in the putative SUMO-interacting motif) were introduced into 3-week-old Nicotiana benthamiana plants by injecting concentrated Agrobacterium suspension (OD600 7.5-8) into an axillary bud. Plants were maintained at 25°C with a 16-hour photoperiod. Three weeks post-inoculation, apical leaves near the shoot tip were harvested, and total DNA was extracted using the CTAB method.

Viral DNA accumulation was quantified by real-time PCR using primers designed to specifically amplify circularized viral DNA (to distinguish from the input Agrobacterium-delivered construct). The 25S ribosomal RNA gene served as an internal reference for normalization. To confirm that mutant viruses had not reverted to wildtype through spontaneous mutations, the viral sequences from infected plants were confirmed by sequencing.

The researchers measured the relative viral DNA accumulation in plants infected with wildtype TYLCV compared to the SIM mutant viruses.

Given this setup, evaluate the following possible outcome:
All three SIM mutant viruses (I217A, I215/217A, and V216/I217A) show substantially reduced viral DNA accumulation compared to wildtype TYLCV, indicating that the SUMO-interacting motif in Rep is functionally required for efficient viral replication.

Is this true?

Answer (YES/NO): NO